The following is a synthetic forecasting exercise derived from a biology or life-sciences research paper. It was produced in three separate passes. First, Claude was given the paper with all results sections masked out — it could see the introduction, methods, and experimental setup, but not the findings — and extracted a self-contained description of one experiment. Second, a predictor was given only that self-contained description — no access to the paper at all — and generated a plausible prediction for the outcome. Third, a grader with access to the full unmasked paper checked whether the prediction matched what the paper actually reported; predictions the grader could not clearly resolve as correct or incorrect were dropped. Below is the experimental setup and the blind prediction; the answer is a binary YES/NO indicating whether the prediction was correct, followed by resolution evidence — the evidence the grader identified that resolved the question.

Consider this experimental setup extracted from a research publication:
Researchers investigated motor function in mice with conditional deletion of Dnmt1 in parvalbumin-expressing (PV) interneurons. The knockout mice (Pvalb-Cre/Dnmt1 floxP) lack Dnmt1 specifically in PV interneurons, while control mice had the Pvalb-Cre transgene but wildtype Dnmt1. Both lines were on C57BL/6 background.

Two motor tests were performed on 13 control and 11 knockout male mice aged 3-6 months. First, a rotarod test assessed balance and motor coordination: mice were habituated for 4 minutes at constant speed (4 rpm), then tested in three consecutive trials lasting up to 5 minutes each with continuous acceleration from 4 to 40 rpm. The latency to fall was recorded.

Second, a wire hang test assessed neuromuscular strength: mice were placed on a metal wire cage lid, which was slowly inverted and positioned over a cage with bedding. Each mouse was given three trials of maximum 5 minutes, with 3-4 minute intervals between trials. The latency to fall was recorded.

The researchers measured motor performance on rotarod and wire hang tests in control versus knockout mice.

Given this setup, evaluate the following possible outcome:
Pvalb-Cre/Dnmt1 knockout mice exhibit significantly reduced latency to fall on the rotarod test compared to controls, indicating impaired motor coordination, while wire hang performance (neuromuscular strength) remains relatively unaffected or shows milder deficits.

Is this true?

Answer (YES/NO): NO